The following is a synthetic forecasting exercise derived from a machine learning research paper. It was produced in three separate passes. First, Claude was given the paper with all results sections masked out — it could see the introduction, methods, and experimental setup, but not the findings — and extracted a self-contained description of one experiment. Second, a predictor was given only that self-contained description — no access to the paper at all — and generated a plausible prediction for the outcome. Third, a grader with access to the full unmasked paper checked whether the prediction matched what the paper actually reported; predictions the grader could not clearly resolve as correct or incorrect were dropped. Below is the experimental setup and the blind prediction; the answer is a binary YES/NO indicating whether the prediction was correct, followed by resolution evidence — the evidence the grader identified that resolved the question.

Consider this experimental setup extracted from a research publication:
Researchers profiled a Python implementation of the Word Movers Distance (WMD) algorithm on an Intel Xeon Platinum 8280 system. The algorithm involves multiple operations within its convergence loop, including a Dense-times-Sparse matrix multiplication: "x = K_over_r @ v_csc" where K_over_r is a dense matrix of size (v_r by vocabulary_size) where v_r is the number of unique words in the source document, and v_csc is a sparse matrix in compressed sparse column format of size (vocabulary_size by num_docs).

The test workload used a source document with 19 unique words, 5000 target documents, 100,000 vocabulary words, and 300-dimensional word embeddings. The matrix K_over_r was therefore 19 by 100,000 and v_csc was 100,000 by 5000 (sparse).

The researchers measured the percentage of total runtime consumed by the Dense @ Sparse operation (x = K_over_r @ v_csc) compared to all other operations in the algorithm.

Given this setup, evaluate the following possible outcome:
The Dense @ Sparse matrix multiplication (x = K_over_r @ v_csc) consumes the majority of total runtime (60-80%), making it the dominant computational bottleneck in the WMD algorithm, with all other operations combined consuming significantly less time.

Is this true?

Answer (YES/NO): NO